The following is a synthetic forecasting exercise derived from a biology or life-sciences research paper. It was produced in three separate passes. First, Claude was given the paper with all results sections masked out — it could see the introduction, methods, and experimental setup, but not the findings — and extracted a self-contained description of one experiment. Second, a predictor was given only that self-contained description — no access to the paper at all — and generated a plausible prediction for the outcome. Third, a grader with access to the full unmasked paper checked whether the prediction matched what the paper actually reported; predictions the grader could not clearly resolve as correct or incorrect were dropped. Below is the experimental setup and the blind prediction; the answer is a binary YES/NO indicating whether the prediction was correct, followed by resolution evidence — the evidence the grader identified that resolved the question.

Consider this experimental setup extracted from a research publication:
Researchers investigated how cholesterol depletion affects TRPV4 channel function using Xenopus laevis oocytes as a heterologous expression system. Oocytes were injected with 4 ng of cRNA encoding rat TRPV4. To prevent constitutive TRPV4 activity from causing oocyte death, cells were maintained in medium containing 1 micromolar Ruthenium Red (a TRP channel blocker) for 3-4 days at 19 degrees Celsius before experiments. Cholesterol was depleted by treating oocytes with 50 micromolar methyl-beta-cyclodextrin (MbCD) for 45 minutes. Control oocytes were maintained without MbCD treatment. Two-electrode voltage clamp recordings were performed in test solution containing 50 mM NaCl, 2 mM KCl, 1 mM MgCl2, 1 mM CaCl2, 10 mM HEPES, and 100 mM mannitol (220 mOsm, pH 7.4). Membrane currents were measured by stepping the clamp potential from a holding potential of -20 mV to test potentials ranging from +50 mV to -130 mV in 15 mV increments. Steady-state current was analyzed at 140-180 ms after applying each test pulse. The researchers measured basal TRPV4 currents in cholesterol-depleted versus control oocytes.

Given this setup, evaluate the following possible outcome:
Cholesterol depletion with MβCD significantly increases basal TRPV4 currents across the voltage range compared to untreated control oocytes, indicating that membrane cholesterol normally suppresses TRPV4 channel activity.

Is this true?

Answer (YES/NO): YES